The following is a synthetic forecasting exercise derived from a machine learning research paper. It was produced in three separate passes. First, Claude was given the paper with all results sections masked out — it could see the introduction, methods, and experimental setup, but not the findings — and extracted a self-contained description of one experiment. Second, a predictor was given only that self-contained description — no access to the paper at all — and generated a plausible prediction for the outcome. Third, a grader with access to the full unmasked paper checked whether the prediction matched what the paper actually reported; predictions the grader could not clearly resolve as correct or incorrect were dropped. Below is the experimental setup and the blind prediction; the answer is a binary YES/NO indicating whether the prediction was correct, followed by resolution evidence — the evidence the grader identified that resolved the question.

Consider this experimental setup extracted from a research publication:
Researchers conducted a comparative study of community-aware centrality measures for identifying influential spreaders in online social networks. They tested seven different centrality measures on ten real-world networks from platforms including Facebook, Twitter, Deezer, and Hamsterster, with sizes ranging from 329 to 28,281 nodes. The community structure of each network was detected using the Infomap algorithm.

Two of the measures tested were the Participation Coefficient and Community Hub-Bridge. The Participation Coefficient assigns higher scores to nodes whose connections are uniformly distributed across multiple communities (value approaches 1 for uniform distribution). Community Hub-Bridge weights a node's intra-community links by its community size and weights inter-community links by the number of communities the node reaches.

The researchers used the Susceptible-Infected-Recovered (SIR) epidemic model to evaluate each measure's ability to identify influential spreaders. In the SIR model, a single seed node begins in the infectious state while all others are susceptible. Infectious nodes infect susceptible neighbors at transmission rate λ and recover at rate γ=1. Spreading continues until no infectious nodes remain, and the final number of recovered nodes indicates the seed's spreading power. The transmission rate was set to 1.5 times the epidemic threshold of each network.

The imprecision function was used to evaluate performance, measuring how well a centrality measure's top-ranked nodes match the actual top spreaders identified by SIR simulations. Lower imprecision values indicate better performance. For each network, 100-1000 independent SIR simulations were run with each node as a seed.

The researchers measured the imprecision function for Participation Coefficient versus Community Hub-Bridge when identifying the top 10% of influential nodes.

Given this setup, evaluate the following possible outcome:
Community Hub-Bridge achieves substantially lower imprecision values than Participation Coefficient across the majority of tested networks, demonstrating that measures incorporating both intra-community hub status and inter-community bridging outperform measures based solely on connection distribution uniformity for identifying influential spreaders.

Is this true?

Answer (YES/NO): NO